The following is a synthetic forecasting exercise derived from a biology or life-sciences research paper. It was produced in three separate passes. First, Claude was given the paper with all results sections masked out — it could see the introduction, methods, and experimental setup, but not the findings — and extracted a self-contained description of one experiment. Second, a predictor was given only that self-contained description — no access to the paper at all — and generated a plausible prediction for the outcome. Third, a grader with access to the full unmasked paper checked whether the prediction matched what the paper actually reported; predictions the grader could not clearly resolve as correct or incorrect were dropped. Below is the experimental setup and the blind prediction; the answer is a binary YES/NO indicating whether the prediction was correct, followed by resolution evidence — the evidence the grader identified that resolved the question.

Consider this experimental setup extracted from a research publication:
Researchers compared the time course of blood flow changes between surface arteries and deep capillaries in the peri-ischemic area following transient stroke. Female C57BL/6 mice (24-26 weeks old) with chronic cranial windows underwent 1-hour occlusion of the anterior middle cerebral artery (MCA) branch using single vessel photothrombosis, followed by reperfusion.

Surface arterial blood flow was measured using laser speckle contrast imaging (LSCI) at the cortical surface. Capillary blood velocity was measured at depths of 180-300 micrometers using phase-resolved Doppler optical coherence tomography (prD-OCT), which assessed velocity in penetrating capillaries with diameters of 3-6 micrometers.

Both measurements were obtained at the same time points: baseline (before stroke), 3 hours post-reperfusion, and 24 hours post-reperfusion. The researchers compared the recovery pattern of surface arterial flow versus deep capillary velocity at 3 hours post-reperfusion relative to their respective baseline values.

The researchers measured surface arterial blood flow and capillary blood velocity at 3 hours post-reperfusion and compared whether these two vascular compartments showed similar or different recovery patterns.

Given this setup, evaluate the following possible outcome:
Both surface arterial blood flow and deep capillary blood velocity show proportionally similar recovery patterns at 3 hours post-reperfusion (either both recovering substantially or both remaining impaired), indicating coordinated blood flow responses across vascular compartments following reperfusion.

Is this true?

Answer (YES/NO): NO